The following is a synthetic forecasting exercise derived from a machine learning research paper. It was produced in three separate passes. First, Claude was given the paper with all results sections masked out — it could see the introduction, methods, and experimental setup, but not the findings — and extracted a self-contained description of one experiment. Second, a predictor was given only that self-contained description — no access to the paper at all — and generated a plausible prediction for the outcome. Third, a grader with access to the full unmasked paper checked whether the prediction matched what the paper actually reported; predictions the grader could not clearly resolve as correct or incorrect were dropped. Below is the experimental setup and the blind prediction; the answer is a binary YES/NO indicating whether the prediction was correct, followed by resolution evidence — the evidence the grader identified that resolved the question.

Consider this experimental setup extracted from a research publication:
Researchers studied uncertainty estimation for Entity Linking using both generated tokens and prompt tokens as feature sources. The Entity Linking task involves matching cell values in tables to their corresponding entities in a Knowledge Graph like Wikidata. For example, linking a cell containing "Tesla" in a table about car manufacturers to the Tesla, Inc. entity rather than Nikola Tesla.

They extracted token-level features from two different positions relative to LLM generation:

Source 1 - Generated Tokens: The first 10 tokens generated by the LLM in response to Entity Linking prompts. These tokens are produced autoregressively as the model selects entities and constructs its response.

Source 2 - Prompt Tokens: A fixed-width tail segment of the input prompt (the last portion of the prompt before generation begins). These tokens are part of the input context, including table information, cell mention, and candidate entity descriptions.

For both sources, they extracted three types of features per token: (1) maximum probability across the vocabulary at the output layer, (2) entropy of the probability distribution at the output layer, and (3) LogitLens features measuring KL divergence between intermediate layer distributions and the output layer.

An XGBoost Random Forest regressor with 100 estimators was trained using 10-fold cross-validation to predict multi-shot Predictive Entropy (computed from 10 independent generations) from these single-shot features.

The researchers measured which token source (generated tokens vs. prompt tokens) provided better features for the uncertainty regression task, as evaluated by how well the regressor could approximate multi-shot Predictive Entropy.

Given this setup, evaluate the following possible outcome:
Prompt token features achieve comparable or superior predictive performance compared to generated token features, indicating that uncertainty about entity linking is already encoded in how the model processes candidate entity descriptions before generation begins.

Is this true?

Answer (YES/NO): NO